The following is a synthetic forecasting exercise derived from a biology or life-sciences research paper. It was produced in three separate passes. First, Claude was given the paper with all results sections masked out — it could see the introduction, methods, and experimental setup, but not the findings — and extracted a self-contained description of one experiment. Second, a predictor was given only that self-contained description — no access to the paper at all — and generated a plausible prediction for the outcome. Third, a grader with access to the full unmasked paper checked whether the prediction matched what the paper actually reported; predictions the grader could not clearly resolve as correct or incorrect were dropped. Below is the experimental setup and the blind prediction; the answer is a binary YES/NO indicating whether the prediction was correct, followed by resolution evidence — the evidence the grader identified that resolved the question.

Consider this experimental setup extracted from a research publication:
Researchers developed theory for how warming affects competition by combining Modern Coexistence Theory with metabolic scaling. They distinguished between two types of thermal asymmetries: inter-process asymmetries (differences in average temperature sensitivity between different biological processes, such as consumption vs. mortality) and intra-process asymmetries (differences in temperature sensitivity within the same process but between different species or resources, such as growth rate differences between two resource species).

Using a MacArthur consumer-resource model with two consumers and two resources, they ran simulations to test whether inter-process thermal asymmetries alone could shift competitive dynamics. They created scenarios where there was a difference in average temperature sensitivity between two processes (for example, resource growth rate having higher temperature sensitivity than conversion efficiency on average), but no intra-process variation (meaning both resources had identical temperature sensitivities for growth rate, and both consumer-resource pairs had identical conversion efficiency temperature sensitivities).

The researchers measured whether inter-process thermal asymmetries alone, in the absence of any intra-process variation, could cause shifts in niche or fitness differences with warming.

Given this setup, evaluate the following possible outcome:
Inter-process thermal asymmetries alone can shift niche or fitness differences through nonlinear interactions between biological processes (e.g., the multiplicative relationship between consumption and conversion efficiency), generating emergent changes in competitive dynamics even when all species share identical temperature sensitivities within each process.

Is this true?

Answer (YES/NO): NO